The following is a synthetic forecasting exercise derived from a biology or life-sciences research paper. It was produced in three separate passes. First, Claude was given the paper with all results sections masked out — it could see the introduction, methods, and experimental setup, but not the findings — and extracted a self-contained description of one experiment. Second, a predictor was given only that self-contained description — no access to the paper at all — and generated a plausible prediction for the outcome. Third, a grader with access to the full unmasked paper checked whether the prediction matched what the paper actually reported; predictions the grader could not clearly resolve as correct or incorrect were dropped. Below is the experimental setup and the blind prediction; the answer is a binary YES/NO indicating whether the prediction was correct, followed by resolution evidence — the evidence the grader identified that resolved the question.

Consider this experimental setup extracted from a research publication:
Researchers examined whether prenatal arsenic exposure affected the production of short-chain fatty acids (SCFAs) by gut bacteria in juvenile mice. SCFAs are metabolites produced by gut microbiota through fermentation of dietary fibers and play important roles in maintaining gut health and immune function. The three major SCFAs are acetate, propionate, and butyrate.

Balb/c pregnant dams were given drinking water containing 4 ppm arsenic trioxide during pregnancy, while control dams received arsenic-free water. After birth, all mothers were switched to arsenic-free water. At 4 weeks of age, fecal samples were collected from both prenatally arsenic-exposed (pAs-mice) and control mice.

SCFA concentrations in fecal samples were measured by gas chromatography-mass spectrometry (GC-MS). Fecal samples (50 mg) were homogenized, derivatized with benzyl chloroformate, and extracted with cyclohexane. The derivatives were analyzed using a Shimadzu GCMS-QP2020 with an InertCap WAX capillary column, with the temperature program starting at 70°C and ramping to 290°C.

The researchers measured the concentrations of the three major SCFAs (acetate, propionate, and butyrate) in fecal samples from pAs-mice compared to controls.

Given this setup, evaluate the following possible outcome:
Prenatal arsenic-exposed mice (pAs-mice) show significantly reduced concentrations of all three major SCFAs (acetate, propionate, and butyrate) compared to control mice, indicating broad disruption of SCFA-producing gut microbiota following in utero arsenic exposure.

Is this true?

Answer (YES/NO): YES